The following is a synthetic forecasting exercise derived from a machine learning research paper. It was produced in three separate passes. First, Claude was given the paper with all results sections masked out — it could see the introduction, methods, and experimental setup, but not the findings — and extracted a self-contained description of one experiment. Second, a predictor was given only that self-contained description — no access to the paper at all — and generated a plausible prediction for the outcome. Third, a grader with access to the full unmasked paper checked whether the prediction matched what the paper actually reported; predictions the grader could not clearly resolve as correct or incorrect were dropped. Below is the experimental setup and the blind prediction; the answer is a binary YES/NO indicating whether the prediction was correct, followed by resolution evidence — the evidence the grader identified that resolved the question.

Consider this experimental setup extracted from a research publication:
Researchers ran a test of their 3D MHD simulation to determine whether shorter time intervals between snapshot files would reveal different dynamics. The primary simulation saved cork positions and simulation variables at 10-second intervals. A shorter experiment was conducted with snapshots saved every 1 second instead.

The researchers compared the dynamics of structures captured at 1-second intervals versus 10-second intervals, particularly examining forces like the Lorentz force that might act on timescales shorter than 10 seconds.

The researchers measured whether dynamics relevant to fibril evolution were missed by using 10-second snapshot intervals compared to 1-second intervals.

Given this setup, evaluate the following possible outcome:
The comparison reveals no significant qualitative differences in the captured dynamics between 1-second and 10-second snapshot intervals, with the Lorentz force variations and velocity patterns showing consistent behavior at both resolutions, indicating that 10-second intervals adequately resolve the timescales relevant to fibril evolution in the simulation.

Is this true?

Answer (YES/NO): NO